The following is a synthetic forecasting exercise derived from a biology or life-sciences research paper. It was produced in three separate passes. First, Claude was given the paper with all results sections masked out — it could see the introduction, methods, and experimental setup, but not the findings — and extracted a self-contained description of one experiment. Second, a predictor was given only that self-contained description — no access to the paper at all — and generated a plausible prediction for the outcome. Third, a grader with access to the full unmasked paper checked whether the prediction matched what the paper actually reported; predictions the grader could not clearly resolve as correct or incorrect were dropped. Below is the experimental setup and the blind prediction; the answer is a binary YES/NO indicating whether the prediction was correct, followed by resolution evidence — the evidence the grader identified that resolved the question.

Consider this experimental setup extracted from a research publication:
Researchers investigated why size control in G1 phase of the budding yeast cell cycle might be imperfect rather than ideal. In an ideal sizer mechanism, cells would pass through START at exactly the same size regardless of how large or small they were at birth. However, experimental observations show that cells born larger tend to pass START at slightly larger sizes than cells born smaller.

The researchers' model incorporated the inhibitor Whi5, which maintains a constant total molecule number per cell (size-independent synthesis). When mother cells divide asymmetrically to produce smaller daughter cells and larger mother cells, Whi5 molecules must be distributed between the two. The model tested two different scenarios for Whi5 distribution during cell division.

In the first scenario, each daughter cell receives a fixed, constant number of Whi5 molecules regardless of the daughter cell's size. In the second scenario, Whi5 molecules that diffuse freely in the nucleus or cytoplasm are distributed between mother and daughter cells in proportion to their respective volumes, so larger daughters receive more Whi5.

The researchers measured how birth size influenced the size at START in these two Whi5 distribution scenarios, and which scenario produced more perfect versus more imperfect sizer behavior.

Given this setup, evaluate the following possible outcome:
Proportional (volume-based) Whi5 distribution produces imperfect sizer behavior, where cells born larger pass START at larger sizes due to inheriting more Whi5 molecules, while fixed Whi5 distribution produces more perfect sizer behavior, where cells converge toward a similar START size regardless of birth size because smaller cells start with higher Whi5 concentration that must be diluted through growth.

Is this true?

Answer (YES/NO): YES